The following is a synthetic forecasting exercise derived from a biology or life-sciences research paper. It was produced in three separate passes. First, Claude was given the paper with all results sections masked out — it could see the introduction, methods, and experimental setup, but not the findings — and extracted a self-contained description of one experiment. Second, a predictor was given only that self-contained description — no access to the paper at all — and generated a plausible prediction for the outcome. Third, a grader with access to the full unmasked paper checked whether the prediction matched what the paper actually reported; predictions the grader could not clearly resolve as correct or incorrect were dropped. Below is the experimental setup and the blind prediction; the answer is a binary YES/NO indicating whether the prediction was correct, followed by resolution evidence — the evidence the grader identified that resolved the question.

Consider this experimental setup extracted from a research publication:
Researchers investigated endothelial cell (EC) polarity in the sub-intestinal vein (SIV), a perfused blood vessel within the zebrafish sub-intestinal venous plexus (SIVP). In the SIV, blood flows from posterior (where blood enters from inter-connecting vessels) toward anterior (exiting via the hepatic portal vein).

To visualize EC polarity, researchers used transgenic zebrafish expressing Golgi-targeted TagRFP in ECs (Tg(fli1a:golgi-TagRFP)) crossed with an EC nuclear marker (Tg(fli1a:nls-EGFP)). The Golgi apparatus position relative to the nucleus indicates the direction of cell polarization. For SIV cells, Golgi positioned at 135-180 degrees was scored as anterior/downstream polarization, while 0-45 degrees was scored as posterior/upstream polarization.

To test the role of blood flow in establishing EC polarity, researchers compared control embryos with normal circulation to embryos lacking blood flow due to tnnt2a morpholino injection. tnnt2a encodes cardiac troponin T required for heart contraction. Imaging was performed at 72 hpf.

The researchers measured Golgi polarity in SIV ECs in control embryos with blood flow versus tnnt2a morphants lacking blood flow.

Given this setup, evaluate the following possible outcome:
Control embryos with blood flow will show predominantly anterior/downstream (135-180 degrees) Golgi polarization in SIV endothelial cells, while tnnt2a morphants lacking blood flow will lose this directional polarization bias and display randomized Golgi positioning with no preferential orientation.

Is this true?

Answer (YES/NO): NO